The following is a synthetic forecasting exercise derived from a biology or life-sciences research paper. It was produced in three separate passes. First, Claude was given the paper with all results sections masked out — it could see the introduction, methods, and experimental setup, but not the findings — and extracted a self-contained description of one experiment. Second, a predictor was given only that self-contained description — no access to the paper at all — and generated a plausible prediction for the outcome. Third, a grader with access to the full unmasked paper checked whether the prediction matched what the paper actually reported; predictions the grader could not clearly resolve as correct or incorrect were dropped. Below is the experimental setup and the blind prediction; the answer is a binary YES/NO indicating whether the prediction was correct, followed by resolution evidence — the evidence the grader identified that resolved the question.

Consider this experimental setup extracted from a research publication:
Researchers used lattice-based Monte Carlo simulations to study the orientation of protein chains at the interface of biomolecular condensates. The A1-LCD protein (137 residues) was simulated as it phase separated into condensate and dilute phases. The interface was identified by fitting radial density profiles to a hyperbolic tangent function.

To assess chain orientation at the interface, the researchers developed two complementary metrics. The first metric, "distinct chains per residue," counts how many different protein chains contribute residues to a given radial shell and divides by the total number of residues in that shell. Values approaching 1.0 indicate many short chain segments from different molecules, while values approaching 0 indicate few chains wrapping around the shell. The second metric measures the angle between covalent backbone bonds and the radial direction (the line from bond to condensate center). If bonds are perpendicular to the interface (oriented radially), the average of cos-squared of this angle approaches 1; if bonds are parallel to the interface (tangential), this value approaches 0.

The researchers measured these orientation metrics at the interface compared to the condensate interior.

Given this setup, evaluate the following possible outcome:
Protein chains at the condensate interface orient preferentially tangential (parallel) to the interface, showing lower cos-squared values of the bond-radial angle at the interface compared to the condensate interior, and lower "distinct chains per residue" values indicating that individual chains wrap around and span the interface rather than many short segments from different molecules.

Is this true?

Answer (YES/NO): NO